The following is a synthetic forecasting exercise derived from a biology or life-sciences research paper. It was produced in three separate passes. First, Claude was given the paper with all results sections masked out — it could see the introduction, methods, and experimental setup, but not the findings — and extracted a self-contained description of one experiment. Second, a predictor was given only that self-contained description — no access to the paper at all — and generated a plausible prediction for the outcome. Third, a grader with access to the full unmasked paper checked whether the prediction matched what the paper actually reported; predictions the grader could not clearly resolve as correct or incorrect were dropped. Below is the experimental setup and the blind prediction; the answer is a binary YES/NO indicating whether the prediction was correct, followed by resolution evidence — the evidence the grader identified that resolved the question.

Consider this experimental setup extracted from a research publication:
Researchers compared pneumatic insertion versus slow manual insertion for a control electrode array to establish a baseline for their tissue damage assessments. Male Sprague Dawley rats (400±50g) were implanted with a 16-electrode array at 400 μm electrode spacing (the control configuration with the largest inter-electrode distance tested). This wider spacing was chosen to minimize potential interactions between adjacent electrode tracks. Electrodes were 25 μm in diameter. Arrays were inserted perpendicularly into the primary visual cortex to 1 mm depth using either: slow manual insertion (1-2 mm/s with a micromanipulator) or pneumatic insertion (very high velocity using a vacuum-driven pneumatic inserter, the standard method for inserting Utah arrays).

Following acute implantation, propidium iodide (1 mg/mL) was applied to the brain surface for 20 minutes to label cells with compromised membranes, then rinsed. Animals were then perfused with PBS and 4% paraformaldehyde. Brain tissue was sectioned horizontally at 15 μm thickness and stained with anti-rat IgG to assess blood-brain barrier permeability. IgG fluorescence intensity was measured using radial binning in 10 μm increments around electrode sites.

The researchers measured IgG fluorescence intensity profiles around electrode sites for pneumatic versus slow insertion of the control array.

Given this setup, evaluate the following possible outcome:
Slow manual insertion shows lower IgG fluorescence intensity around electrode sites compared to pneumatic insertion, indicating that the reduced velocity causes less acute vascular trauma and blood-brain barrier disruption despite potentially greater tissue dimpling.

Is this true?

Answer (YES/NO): NO